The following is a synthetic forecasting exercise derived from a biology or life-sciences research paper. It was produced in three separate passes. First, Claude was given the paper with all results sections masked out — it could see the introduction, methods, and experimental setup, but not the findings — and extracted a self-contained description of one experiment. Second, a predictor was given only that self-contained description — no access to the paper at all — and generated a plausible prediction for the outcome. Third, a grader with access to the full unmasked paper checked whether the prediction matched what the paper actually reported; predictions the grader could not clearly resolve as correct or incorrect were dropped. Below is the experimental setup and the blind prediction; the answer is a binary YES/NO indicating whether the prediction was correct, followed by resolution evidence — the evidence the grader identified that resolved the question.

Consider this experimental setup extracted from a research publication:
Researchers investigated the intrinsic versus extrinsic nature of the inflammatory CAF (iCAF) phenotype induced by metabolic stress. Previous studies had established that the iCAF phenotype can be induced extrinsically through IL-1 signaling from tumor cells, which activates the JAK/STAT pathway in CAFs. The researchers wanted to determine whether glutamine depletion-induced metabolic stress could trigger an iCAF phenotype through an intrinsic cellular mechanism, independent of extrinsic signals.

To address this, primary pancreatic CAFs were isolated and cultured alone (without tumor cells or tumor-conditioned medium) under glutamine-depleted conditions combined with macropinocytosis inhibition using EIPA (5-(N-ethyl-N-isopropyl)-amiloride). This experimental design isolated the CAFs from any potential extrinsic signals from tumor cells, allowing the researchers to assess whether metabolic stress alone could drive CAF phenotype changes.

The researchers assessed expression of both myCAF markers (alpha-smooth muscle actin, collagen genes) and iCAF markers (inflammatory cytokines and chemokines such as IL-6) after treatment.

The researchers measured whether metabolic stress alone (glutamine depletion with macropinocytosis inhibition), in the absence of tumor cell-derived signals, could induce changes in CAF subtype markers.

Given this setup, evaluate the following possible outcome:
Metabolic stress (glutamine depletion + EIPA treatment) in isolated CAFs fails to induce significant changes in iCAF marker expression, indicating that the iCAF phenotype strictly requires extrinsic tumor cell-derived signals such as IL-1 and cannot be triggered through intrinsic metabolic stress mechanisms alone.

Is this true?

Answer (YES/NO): NO